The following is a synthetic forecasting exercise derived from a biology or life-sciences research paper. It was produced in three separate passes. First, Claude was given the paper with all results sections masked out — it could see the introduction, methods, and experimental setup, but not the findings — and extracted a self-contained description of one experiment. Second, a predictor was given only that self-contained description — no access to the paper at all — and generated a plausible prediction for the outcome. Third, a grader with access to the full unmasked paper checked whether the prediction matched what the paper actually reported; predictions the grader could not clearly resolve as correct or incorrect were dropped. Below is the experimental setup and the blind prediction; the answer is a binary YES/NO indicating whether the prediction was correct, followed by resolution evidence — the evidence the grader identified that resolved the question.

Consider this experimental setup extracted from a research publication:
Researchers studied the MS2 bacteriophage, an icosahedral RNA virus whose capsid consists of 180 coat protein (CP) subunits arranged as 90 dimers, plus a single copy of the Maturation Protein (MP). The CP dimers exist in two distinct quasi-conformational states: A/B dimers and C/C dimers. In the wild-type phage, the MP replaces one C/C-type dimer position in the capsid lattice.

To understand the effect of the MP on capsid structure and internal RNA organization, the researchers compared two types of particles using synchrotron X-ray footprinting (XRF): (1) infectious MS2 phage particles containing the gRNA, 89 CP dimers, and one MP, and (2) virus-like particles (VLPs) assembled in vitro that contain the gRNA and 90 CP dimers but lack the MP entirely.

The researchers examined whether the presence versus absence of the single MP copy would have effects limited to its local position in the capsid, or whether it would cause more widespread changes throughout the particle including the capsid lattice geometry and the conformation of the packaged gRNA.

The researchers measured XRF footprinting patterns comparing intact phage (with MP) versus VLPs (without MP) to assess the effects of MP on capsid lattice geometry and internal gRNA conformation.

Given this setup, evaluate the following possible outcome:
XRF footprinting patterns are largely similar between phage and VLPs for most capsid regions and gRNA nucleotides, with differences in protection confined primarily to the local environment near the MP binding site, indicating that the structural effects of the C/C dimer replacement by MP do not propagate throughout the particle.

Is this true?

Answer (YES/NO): NO